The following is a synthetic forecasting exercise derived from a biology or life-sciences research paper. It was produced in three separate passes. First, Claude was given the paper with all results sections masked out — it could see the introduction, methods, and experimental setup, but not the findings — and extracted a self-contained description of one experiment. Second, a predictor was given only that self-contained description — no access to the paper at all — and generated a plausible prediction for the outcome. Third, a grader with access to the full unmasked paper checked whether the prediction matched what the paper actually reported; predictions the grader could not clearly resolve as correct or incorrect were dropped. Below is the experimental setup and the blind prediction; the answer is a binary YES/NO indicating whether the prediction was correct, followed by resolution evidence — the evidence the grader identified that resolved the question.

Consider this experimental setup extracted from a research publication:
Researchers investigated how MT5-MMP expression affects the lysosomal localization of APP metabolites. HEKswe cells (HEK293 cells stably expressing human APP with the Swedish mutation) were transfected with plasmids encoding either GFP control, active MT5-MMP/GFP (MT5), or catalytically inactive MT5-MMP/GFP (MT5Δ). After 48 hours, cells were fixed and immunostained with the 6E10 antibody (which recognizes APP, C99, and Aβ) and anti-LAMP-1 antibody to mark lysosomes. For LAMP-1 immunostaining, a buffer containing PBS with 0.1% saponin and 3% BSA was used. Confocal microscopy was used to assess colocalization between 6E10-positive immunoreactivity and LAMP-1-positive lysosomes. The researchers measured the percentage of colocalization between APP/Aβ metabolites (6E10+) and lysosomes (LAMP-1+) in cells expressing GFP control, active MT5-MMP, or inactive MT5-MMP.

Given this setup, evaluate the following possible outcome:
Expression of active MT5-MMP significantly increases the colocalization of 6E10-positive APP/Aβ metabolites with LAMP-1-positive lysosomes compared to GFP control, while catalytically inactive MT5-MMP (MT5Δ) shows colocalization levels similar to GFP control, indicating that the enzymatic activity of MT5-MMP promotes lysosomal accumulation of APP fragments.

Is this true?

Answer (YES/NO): NO